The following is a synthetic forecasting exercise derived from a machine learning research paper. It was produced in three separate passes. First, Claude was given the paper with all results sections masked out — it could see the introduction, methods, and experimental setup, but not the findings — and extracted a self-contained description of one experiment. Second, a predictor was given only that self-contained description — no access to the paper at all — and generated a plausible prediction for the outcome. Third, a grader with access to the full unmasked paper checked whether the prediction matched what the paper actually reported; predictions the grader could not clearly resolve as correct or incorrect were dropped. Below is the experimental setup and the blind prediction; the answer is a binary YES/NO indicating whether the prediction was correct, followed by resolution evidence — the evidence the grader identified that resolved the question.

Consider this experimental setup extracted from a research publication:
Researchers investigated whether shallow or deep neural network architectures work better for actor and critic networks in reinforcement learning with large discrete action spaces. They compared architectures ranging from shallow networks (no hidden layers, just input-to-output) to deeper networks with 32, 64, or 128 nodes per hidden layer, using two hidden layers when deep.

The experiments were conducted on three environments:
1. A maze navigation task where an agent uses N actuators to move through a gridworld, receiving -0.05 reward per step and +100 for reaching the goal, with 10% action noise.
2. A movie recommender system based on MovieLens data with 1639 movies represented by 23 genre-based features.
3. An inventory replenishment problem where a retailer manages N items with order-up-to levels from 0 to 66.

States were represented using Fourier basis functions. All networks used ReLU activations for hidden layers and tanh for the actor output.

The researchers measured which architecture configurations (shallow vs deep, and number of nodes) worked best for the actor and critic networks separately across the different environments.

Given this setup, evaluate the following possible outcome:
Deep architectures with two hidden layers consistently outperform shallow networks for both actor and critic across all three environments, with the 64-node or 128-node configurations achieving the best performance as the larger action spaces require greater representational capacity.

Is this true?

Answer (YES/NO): NO